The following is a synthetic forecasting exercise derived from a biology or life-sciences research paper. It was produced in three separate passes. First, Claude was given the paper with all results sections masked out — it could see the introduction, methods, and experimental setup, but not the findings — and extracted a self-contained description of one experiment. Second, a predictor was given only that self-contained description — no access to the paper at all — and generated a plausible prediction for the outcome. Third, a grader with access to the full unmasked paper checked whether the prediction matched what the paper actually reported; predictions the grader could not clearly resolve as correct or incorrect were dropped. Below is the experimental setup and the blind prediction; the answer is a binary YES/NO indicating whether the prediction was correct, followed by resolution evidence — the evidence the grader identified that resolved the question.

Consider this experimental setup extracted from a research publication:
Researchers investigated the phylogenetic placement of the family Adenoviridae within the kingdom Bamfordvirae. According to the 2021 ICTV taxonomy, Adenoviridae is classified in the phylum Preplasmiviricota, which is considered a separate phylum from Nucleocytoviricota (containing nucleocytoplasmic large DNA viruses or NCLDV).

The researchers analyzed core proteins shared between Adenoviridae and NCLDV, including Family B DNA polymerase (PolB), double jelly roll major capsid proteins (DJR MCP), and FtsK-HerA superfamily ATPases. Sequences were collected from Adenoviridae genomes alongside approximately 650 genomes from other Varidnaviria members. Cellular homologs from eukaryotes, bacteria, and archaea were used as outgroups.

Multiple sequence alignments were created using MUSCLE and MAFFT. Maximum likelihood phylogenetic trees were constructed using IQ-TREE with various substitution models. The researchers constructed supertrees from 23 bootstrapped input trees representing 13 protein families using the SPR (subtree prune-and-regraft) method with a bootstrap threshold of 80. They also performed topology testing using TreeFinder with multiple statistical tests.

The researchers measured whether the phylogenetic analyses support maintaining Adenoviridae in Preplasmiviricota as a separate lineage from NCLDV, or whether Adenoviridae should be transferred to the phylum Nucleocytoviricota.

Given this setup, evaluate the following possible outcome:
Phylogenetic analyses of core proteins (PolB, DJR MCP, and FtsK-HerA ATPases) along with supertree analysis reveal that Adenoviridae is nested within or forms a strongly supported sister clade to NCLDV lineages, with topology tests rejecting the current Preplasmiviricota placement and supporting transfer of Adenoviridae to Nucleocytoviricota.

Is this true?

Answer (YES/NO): YES